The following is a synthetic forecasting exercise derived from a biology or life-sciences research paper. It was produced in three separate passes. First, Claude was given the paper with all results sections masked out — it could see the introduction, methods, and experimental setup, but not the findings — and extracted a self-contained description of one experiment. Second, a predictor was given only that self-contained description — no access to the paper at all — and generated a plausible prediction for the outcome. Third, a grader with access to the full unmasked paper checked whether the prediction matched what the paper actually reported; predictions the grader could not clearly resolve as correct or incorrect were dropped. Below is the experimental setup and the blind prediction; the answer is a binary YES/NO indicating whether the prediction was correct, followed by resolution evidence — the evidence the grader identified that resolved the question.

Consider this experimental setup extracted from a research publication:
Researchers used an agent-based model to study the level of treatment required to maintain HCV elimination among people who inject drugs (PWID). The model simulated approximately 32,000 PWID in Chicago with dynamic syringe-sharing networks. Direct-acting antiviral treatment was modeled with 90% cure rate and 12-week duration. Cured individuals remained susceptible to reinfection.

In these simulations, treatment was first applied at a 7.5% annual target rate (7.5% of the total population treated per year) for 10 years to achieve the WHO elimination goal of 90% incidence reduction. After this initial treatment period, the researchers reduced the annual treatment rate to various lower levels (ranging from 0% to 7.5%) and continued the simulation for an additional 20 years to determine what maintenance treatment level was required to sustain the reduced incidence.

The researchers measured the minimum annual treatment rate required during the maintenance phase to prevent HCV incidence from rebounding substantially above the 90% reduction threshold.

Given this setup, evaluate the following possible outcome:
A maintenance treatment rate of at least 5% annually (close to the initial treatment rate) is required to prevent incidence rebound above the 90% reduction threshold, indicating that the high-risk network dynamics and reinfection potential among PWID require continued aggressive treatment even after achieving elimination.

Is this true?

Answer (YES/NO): NO